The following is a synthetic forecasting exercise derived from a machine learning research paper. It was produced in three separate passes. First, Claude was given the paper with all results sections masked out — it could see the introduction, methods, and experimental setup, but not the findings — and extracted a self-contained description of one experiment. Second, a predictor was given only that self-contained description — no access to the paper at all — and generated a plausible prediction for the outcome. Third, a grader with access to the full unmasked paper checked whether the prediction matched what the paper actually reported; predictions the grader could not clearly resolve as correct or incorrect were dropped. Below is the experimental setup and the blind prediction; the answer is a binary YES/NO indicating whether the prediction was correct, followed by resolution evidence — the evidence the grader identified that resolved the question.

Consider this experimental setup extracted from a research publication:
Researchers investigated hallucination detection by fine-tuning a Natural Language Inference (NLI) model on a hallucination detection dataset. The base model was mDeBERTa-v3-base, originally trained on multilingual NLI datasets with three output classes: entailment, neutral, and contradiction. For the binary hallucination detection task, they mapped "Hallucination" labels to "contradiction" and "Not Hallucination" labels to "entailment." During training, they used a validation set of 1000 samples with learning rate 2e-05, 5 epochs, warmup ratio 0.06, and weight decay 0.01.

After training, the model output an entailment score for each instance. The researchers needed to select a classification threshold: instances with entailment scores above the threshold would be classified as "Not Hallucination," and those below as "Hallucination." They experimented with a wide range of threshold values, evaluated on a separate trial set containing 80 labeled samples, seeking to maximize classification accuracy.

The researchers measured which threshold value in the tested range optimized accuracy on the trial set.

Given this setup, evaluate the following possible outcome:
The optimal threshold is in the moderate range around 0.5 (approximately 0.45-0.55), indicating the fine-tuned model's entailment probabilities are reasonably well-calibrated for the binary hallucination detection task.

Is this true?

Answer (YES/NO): NO